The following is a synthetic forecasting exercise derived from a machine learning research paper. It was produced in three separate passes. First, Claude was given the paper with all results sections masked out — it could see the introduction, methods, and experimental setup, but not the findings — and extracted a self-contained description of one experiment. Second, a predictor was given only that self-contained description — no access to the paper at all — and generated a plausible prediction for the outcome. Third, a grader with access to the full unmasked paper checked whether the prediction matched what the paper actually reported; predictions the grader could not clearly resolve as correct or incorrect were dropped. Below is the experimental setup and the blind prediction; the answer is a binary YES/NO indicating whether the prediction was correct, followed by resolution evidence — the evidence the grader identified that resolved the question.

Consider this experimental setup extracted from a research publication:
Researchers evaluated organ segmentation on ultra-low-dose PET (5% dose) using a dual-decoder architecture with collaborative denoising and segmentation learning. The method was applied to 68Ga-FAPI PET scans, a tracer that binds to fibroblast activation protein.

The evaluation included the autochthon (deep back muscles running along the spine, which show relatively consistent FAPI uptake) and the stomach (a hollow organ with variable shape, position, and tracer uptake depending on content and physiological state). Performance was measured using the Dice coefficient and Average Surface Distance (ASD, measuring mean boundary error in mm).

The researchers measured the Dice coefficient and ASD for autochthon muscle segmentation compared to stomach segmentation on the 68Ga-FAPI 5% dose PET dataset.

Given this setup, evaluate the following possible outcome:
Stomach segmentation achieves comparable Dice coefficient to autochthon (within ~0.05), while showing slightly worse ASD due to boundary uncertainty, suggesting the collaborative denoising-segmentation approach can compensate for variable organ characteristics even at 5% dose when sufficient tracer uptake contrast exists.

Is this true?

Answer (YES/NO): NO